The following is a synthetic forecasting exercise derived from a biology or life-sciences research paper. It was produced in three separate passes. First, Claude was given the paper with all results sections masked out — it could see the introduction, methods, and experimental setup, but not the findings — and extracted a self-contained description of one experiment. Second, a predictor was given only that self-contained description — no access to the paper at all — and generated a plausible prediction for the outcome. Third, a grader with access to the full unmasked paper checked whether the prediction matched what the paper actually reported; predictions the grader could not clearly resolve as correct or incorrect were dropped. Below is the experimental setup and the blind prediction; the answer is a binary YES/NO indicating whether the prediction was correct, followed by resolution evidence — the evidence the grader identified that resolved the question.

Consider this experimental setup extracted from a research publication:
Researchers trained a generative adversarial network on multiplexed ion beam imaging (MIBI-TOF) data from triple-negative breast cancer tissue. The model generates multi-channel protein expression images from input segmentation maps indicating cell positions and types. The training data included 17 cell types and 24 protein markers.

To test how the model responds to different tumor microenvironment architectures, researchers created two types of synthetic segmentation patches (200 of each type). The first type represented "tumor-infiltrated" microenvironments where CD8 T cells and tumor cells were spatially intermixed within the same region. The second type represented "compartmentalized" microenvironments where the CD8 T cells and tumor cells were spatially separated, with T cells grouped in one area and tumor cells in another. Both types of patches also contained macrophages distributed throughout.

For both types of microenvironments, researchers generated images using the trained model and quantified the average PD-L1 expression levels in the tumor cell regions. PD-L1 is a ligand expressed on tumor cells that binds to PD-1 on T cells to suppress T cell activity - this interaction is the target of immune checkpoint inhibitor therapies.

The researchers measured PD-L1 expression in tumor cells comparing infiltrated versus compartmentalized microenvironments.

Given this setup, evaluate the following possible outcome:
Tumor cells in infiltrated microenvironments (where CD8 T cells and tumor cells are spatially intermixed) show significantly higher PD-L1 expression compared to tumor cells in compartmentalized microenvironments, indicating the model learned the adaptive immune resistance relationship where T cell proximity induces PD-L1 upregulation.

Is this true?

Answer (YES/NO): YES